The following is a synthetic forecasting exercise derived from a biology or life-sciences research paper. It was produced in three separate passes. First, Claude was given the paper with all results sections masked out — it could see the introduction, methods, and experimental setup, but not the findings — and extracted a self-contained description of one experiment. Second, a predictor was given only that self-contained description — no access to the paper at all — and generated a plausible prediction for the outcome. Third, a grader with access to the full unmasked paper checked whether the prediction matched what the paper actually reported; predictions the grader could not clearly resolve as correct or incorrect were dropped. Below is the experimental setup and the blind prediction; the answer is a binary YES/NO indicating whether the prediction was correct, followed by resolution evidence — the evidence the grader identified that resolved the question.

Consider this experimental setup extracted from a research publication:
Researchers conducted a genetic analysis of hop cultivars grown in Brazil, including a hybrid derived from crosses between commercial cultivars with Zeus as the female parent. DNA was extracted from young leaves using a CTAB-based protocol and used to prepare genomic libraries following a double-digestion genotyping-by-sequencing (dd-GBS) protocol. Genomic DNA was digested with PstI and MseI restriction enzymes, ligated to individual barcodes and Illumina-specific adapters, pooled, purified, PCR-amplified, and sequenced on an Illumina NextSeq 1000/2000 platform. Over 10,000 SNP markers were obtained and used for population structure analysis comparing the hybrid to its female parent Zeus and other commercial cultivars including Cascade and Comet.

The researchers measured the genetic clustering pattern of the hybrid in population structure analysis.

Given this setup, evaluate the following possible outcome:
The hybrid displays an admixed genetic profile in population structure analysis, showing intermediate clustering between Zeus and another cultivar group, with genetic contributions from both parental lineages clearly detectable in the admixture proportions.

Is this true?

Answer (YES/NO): NO